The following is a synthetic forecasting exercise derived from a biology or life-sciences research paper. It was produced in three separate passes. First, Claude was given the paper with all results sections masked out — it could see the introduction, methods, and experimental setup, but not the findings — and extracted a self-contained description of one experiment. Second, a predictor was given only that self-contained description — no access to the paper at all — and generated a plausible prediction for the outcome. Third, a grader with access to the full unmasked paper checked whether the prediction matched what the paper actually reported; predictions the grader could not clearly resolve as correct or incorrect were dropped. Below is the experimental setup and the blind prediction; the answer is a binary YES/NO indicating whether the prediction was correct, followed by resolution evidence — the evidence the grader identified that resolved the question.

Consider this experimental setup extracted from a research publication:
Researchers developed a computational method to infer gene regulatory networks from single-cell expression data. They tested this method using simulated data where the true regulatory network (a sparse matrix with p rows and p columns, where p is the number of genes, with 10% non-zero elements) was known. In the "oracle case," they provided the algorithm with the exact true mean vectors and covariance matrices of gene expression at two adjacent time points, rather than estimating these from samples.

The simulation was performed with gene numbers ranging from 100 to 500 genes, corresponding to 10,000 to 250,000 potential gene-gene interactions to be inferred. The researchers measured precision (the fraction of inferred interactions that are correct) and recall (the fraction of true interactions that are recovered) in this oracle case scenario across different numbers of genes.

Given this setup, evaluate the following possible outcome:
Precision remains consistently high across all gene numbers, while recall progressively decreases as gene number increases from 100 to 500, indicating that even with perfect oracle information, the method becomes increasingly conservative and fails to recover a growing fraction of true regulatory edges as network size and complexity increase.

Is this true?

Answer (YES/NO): NO